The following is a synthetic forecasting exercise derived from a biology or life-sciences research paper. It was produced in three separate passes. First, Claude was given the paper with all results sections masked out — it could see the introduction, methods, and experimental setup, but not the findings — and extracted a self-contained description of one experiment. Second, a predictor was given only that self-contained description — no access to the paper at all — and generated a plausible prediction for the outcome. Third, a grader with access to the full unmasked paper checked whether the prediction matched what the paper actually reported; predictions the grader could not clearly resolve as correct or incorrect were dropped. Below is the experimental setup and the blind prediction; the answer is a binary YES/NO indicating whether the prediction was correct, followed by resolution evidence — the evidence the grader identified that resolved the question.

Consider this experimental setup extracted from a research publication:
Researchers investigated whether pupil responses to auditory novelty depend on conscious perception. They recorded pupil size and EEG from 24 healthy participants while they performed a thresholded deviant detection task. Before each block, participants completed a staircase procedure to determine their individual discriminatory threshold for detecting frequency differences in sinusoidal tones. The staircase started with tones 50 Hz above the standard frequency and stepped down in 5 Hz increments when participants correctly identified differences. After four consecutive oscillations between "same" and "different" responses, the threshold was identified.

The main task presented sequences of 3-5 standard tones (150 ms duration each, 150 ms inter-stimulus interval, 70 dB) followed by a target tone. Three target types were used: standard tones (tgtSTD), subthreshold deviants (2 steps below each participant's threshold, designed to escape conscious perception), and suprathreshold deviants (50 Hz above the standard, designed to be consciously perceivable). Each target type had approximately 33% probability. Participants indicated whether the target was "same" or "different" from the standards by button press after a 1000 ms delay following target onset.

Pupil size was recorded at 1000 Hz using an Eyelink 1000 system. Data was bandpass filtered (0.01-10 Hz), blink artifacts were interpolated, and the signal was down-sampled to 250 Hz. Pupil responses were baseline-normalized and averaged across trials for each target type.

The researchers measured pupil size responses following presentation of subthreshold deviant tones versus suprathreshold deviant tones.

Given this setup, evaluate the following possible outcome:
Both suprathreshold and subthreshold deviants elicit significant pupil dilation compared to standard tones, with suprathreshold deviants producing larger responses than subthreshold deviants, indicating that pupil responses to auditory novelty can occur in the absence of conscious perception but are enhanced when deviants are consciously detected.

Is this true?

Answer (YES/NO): NO